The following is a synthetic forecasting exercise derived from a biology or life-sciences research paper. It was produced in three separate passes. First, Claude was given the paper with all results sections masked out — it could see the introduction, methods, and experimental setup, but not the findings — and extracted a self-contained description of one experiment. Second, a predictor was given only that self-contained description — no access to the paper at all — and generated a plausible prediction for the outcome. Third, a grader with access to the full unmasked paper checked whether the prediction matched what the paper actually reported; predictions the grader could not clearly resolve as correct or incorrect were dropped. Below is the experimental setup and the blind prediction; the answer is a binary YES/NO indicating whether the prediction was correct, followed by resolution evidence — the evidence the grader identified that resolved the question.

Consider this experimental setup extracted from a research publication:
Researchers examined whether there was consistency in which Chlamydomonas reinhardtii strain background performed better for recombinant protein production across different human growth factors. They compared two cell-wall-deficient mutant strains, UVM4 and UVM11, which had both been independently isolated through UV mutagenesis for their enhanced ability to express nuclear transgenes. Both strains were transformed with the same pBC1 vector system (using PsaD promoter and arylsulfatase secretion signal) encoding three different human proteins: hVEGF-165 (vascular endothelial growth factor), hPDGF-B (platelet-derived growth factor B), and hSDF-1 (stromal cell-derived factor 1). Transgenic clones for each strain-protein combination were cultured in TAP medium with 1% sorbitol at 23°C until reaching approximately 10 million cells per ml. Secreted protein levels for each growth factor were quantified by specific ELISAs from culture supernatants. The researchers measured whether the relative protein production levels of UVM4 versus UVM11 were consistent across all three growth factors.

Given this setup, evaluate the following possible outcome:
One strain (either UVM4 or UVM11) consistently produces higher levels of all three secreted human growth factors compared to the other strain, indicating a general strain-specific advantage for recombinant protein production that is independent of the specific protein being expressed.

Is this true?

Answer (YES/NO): NO